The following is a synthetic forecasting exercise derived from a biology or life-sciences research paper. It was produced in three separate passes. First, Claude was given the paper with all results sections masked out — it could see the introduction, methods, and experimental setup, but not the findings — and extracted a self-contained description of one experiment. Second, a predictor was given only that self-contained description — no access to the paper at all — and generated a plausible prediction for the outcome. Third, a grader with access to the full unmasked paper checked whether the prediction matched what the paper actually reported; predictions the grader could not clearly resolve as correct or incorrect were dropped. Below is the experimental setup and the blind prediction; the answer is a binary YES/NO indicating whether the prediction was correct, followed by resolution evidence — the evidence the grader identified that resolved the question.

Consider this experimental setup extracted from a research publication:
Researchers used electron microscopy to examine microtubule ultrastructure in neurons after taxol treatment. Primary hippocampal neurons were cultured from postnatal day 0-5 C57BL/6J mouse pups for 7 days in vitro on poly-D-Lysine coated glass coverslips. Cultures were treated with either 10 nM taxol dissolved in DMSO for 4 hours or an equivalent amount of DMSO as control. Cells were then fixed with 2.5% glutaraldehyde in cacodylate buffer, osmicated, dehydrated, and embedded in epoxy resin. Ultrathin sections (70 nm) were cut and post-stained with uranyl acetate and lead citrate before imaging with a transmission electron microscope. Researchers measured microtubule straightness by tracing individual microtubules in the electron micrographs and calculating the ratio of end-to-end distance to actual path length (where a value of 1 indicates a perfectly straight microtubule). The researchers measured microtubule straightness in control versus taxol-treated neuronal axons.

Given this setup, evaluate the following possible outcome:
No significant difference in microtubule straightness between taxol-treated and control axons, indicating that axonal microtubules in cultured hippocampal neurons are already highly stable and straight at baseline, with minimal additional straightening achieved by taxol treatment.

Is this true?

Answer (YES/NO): NO